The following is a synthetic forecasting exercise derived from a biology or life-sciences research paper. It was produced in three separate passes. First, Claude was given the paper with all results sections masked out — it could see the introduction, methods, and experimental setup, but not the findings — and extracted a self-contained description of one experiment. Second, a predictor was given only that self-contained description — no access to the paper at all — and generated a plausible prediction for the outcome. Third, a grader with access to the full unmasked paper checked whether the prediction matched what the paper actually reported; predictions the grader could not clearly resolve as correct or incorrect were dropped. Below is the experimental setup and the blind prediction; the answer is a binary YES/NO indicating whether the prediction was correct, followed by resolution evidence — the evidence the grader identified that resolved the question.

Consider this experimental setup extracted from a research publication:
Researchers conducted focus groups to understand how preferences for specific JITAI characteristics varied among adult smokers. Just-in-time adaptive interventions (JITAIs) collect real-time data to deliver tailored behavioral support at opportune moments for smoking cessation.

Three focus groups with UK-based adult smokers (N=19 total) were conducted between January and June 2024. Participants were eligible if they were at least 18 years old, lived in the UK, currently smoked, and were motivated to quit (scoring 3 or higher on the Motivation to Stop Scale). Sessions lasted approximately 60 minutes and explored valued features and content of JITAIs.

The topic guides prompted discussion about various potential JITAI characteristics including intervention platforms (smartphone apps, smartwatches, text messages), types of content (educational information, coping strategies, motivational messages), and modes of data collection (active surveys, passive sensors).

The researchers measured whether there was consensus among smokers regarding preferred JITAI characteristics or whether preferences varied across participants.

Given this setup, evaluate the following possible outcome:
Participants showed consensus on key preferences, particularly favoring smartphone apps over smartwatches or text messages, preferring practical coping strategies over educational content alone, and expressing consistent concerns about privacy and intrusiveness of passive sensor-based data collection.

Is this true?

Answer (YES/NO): NO